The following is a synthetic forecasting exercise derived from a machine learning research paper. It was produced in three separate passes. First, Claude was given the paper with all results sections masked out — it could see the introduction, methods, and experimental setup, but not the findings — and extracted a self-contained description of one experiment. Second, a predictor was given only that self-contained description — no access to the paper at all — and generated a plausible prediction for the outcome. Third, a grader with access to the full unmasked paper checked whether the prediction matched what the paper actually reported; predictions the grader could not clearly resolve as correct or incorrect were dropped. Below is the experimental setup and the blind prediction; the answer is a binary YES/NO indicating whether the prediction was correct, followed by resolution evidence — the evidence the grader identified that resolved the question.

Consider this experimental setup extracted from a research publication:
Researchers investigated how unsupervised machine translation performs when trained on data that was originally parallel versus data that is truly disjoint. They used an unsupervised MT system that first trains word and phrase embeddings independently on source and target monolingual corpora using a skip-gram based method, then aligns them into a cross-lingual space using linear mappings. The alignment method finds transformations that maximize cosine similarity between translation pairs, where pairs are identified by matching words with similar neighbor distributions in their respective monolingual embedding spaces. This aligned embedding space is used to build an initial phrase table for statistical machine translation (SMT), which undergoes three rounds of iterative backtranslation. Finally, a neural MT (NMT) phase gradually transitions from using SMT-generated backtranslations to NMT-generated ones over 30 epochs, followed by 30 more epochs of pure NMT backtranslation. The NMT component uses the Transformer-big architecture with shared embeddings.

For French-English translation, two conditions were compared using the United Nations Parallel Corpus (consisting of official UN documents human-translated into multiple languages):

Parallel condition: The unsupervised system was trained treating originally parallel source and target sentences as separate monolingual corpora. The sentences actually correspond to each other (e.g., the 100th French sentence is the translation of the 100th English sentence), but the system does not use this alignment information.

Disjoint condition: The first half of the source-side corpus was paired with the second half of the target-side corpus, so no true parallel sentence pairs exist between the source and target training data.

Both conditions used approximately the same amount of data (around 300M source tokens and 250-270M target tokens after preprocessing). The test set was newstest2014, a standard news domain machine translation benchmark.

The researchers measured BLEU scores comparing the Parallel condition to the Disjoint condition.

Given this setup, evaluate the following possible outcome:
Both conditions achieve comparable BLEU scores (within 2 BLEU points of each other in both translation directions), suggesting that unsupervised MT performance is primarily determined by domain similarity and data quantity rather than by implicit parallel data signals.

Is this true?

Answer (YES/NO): YES